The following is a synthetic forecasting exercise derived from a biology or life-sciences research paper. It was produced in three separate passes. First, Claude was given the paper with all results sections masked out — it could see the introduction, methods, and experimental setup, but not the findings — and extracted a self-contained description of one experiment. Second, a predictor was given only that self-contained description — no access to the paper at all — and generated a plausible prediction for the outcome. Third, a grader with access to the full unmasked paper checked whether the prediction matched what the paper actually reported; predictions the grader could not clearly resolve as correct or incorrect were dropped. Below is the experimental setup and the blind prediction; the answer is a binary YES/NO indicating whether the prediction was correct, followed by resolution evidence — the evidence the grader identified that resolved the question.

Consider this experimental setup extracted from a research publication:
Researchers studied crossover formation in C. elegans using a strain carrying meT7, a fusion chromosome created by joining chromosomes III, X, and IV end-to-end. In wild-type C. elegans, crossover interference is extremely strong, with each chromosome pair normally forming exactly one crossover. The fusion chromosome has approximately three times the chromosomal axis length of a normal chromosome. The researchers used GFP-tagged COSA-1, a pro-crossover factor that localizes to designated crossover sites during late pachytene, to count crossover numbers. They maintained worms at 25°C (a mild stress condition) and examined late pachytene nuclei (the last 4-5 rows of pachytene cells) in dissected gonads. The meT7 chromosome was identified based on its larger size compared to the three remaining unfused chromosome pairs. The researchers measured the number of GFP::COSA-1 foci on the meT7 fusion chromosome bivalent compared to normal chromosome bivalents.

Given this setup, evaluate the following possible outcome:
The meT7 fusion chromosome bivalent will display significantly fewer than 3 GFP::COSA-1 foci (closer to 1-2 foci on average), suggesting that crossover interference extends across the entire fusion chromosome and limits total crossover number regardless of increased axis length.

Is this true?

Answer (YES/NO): NO